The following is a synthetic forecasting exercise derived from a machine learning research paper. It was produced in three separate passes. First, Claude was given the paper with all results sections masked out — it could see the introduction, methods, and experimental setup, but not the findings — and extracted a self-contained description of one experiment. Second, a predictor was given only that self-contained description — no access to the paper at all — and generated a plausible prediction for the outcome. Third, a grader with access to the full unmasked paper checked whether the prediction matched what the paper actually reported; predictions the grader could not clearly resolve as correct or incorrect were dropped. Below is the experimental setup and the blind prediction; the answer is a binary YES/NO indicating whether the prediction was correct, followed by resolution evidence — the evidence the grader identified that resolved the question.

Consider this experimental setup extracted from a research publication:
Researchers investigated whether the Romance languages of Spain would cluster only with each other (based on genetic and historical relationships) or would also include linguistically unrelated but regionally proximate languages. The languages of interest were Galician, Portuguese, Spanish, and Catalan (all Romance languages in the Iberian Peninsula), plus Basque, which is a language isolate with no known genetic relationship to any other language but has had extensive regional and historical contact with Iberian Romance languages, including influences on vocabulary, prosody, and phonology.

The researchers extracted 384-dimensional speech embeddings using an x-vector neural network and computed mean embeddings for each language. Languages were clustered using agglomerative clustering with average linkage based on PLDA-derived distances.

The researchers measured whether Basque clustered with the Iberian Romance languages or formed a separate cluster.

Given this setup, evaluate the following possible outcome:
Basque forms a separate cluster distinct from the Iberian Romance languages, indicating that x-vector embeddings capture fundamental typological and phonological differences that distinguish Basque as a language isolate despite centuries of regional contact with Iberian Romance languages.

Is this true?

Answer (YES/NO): NO